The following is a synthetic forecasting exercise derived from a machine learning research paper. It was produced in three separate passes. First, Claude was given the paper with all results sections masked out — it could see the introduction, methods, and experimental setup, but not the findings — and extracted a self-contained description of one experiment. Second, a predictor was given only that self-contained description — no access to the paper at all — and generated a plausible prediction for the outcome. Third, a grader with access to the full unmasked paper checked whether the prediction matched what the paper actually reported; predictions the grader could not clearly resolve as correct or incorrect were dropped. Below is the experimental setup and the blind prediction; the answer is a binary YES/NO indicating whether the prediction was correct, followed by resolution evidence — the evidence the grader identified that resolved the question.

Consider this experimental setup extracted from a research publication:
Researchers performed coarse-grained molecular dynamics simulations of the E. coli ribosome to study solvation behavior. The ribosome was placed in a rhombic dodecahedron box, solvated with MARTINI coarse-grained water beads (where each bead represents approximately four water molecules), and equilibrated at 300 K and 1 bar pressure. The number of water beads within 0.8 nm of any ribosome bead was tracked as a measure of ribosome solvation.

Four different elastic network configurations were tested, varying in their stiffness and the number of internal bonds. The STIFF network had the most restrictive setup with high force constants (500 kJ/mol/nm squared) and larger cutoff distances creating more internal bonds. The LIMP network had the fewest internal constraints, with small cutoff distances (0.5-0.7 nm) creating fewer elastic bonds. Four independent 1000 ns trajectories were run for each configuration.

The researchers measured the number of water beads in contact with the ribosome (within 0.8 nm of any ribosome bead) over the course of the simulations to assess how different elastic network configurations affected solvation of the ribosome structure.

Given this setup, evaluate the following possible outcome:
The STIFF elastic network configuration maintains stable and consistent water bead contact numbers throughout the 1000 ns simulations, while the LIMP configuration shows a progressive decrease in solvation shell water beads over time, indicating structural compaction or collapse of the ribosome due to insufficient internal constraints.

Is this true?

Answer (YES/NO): NO